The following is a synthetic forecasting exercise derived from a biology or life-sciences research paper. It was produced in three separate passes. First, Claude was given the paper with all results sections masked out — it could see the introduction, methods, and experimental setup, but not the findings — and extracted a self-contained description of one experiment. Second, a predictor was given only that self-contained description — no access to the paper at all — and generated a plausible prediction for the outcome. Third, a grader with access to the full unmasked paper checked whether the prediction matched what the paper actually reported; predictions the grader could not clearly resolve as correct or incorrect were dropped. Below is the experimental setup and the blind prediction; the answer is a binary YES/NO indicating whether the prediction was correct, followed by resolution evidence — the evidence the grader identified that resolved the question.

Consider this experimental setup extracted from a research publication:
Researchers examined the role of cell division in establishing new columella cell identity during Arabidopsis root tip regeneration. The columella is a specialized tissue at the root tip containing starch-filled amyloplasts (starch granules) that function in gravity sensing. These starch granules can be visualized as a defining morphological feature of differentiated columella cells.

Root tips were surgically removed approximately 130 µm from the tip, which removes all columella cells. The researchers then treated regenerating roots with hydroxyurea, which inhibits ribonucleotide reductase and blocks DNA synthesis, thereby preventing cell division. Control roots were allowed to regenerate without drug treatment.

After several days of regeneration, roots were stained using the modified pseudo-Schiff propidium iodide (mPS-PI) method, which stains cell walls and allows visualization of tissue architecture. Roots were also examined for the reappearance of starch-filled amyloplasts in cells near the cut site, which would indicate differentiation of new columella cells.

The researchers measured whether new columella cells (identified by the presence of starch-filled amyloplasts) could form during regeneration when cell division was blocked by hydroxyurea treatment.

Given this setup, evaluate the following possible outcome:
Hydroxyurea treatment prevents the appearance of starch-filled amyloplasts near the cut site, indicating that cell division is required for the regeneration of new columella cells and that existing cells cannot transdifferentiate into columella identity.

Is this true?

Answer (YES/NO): NO